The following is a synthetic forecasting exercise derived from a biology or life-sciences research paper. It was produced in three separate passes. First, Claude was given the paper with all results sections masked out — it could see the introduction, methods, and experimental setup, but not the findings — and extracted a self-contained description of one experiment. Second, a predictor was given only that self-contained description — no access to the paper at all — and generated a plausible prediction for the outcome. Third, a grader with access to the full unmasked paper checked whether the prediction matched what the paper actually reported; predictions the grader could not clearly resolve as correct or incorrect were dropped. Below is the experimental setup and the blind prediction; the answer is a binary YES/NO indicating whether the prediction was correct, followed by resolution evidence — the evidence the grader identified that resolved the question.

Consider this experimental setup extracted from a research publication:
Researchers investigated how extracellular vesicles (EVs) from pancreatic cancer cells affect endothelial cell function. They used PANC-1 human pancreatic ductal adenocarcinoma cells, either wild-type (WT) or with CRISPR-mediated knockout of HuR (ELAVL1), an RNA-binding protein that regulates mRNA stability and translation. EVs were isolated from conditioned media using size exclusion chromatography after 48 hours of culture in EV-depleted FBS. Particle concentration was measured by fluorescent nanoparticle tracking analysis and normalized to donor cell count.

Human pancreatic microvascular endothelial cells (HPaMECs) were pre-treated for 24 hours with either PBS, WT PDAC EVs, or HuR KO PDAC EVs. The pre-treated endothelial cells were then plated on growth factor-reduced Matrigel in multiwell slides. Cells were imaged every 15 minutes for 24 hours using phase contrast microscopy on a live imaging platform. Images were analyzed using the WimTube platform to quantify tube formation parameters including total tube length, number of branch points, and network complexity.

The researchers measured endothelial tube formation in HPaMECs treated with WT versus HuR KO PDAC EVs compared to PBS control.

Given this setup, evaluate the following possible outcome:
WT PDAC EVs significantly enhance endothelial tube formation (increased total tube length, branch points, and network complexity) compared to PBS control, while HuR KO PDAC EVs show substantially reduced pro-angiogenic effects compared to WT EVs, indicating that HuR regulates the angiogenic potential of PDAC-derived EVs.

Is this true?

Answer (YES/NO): YES